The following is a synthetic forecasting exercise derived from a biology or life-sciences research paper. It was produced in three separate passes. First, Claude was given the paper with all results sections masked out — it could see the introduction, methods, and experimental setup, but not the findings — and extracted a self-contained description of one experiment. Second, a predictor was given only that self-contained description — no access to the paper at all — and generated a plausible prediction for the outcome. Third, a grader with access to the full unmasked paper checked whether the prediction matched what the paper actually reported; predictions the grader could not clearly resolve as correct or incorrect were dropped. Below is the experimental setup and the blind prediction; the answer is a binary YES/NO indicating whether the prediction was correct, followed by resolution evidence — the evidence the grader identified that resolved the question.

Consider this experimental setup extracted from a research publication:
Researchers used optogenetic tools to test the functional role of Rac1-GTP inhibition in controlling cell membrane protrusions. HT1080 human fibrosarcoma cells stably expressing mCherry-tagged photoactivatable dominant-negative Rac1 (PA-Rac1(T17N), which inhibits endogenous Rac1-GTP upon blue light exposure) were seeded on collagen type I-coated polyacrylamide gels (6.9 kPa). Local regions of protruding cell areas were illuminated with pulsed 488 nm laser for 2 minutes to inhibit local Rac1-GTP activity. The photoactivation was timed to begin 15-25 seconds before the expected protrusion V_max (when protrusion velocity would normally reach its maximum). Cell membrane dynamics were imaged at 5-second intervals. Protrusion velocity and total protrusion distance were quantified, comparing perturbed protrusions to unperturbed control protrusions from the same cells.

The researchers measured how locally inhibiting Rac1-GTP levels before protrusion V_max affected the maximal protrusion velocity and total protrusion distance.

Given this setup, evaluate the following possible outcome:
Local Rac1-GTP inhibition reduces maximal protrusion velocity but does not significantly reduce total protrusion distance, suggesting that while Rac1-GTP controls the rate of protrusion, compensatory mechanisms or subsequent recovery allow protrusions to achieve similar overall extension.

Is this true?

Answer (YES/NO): NO